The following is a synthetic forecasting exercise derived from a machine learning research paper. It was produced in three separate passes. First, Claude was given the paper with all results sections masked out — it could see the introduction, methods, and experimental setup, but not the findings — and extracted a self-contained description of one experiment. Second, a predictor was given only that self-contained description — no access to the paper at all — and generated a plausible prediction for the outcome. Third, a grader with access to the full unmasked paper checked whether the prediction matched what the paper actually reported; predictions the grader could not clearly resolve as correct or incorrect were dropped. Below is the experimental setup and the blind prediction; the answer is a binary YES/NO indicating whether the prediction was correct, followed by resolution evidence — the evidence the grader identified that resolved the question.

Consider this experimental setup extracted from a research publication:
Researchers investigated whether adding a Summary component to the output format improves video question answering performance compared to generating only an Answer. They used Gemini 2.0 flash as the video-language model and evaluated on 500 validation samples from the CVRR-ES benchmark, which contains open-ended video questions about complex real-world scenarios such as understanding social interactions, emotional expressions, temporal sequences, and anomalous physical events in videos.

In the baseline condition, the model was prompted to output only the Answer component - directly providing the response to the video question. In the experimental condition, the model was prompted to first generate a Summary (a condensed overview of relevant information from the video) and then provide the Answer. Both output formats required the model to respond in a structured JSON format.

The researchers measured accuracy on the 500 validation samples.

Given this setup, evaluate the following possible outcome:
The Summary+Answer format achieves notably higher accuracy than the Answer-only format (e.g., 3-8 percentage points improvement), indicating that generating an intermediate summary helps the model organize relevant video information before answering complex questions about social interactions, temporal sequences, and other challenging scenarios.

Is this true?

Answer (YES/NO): NO